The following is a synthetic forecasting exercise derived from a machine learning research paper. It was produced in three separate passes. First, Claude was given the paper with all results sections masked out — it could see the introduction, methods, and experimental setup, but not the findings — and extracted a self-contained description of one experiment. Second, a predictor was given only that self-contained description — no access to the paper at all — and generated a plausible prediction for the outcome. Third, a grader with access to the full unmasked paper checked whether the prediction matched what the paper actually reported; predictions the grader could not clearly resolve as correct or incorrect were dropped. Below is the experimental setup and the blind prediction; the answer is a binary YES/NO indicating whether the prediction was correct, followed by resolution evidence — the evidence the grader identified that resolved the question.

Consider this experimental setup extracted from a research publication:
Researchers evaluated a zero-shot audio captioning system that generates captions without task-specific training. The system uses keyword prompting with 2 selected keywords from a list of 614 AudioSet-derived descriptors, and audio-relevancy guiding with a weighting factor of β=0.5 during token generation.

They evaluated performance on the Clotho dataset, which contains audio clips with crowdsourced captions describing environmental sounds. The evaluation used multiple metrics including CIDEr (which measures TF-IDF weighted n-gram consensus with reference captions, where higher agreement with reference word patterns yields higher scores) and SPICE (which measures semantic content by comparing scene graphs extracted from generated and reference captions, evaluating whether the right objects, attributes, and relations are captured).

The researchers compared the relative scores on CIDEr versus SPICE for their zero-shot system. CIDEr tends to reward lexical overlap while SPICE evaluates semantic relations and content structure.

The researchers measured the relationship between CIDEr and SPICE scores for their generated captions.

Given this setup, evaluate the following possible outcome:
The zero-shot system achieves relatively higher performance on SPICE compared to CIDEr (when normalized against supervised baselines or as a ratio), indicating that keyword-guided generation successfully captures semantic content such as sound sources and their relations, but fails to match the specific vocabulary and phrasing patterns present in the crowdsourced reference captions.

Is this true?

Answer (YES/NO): YES